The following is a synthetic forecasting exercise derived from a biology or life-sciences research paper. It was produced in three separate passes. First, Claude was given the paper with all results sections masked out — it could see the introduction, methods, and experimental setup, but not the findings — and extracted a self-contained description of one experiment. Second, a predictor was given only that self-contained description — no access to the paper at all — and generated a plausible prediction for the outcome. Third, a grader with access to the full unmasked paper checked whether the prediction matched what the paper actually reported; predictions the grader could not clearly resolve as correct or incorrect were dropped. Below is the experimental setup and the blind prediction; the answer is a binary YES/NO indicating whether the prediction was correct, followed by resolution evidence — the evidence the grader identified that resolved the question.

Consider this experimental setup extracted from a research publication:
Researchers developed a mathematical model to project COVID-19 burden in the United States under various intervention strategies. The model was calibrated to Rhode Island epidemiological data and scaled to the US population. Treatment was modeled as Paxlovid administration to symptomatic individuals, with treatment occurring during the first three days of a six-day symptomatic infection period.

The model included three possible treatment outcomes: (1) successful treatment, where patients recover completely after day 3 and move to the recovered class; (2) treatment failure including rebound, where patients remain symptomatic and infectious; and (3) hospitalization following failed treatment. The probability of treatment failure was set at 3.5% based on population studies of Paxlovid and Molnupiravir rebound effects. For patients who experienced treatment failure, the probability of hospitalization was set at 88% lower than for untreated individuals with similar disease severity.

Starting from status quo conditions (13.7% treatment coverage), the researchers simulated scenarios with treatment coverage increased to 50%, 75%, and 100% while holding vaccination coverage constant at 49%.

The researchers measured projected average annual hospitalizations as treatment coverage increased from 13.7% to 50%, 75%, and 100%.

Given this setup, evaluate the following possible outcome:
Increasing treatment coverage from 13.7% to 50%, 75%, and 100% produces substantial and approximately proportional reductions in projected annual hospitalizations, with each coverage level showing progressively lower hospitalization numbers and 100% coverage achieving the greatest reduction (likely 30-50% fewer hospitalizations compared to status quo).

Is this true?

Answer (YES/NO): NO